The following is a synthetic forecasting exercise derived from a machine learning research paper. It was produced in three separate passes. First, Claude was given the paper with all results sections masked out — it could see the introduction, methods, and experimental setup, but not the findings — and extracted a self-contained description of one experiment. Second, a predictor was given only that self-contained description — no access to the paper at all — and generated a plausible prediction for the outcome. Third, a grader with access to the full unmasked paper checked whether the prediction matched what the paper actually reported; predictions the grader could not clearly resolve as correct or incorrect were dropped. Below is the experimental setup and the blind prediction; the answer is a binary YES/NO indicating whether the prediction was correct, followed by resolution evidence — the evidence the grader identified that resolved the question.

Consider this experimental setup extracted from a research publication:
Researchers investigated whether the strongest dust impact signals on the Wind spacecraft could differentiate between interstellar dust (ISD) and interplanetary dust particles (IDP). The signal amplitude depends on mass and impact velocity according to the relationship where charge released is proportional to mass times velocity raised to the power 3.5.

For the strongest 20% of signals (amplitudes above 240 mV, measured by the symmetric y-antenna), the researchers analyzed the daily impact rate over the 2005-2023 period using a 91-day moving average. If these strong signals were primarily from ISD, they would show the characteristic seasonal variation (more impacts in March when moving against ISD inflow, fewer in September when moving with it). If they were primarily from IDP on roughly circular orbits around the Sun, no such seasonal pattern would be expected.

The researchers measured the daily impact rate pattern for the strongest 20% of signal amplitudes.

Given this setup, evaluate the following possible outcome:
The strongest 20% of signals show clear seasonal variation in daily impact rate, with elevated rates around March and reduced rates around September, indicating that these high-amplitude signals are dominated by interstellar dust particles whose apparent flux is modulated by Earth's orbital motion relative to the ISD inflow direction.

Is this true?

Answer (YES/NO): NO